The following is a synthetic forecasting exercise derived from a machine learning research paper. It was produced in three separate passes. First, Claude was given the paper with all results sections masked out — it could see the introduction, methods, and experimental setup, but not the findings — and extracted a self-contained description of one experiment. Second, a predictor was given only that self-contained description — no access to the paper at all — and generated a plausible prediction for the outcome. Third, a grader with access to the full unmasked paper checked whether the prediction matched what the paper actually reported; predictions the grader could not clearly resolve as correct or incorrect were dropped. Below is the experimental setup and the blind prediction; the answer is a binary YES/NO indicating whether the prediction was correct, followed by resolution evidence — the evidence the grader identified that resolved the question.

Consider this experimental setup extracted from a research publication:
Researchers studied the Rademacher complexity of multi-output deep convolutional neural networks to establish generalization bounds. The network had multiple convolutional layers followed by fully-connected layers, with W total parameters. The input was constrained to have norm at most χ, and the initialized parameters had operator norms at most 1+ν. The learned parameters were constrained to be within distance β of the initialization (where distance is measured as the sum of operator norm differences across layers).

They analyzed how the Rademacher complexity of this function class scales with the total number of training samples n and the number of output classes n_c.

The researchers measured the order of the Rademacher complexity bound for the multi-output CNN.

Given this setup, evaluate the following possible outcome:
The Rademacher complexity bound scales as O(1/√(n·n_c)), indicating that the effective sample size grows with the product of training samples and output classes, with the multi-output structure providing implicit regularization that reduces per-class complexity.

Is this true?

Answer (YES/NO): NO